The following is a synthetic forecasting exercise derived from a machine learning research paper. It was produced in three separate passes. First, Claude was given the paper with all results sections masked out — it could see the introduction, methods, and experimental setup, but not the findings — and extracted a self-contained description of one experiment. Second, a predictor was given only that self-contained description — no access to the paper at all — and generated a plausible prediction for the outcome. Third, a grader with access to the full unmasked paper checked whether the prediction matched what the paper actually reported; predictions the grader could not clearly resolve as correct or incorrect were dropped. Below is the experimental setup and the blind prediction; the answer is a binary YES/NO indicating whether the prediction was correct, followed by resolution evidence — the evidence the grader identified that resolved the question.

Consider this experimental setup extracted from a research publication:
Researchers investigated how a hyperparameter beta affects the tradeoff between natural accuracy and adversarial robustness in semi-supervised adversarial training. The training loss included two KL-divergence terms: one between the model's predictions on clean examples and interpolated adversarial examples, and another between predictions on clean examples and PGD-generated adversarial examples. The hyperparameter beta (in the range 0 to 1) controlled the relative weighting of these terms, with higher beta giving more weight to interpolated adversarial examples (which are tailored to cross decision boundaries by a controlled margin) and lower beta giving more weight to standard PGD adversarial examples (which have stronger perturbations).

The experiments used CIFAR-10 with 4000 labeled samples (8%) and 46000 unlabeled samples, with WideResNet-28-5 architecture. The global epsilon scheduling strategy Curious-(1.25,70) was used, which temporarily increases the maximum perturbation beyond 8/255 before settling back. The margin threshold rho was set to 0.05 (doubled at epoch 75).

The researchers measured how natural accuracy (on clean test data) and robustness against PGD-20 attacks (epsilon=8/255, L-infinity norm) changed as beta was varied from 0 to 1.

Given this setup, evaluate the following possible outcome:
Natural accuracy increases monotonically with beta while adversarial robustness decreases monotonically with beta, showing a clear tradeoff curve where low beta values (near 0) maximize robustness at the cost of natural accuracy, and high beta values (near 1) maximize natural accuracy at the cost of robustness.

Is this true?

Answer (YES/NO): NO